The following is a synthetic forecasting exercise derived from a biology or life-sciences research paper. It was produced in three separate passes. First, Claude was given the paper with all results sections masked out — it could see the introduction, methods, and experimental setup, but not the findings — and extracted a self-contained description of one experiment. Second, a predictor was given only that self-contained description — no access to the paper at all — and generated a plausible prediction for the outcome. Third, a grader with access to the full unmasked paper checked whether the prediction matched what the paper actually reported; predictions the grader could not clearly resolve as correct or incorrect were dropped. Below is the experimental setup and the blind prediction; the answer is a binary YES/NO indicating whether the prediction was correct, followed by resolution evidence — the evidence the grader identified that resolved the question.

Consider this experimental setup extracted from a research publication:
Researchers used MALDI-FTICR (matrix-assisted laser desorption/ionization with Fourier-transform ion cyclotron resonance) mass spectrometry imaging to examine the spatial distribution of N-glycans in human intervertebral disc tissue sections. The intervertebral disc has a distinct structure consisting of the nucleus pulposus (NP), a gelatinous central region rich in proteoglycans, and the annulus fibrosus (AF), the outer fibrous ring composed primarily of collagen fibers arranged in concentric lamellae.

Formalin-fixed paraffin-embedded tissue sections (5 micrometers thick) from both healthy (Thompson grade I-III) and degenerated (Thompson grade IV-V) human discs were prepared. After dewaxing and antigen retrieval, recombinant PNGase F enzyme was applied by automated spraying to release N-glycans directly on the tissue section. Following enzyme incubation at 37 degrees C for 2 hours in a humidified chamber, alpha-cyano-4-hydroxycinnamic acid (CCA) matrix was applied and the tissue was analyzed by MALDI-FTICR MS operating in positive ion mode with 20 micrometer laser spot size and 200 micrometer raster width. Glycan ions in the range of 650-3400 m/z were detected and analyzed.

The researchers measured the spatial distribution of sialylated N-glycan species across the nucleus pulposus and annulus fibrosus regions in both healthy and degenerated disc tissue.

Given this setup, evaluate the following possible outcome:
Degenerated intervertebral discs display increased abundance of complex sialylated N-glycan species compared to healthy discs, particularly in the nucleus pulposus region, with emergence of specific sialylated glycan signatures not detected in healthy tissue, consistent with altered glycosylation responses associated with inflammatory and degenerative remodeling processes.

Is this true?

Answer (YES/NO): NO